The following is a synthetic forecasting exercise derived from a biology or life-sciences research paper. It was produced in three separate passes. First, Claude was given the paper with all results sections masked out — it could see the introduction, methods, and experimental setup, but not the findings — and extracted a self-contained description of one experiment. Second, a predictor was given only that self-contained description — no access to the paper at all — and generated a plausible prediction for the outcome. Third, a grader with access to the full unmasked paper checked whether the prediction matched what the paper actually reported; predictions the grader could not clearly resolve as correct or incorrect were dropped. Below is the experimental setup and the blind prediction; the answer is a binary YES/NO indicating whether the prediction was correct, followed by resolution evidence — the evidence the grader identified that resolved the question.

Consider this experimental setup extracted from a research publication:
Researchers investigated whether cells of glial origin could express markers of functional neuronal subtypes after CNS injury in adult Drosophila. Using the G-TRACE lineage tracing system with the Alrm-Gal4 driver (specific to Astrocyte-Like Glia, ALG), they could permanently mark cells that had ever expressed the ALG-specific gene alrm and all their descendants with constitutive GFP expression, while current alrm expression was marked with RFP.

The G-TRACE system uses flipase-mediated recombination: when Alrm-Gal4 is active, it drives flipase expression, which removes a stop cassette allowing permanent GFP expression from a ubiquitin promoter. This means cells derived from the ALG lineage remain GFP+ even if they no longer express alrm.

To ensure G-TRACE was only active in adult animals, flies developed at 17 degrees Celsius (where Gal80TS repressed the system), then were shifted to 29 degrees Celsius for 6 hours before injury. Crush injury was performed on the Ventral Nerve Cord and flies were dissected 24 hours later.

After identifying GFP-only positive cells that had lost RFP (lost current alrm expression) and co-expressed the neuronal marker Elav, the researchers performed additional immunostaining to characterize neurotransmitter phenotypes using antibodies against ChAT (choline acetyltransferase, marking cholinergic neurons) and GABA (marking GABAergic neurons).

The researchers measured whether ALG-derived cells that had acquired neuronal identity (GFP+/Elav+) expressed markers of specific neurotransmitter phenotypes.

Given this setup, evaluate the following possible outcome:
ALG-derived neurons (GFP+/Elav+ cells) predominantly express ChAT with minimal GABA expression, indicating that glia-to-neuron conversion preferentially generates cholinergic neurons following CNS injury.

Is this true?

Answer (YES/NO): NO